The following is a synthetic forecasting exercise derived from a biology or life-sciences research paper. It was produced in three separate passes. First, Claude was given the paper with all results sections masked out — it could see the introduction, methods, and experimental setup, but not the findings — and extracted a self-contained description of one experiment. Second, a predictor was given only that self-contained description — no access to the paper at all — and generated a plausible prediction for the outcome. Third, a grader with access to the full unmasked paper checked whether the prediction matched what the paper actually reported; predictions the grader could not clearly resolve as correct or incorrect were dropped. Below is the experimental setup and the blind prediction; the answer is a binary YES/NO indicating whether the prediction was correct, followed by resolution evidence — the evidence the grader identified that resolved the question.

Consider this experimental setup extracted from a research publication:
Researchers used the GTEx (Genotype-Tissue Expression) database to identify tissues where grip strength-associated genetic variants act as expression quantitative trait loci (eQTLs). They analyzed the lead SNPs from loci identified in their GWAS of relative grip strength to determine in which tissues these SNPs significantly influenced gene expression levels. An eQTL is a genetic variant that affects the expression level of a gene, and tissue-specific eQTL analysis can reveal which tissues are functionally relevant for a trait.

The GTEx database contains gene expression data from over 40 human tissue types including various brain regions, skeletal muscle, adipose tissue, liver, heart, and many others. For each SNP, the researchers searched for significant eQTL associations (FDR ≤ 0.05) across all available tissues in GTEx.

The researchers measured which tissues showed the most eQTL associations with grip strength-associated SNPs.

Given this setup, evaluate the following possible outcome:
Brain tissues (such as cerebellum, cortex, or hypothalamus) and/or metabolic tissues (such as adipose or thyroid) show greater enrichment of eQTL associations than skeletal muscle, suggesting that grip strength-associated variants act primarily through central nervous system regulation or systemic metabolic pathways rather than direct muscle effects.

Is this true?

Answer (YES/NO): NO